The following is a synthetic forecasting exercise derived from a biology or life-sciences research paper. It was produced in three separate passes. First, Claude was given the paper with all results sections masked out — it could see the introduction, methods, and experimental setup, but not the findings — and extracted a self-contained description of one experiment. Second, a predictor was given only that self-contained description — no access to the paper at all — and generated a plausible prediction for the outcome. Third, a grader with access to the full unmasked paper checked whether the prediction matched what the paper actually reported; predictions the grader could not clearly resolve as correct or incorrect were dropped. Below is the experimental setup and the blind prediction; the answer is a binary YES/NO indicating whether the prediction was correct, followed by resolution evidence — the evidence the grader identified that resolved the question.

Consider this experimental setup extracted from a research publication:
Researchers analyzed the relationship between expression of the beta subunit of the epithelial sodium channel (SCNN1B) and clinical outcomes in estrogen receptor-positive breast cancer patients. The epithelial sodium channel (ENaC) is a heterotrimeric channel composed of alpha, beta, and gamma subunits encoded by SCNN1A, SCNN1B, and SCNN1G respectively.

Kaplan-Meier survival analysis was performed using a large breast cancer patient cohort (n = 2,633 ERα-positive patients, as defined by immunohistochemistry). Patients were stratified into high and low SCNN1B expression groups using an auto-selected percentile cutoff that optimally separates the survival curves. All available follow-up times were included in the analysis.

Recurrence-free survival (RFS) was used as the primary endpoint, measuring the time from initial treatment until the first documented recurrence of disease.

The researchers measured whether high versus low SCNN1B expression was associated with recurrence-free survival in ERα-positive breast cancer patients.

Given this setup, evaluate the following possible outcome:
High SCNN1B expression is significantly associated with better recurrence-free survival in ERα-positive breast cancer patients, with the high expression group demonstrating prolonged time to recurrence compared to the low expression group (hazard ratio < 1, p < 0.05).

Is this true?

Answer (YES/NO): NO